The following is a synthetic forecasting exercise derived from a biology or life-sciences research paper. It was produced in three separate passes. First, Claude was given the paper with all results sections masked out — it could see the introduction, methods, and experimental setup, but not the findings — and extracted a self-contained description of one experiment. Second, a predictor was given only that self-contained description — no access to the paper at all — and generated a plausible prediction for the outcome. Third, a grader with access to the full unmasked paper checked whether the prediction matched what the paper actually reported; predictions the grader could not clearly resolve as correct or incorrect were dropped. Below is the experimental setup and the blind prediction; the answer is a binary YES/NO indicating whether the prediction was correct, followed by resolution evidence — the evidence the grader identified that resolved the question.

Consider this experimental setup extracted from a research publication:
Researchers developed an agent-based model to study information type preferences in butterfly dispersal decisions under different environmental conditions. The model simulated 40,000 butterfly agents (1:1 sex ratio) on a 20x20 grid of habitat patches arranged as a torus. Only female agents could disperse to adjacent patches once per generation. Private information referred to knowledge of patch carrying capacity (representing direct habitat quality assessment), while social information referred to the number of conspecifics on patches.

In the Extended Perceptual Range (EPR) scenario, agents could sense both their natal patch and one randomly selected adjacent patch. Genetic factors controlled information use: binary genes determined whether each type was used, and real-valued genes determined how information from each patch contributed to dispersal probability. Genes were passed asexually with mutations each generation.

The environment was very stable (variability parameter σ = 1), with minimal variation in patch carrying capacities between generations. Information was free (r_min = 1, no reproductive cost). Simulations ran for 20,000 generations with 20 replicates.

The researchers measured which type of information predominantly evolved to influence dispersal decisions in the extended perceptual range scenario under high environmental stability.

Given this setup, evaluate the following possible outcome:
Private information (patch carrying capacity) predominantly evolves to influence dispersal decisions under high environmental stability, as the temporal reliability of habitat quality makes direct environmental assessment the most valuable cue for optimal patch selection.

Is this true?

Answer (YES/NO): NO